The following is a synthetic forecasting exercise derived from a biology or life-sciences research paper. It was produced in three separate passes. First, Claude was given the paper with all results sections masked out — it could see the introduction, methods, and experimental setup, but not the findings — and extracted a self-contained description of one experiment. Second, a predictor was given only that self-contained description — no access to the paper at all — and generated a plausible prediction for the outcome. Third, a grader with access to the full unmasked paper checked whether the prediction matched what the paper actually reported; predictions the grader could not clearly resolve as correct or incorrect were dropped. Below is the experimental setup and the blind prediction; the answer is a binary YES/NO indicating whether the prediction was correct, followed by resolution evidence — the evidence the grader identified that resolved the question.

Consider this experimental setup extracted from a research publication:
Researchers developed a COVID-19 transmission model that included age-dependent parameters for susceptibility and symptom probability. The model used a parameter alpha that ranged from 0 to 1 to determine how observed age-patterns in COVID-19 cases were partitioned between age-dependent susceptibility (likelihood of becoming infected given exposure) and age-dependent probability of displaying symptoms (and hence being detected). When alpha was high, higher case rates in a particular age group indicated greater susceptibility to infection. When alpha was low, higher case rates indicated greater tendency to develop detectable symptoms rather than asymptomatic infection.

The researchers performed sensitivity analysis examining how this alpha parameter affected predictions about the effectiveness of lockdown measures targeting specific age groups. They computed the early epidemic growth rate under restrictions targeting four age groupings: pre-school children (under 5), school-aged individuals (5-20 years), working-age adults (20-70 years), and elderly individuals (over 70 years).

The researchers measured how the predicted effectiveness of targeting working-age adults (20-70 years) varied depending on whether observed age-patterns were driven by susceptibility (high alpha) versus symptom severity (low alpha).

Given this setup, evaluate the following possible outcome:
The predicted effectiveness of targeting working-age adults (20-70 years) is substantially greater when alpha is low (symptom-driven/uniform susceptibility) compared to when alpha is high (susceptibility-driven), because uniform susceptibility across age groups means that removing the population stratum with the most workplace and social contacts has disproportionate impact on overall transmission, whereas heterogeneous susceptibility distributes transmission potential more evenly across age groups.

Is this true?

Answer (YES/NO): NO